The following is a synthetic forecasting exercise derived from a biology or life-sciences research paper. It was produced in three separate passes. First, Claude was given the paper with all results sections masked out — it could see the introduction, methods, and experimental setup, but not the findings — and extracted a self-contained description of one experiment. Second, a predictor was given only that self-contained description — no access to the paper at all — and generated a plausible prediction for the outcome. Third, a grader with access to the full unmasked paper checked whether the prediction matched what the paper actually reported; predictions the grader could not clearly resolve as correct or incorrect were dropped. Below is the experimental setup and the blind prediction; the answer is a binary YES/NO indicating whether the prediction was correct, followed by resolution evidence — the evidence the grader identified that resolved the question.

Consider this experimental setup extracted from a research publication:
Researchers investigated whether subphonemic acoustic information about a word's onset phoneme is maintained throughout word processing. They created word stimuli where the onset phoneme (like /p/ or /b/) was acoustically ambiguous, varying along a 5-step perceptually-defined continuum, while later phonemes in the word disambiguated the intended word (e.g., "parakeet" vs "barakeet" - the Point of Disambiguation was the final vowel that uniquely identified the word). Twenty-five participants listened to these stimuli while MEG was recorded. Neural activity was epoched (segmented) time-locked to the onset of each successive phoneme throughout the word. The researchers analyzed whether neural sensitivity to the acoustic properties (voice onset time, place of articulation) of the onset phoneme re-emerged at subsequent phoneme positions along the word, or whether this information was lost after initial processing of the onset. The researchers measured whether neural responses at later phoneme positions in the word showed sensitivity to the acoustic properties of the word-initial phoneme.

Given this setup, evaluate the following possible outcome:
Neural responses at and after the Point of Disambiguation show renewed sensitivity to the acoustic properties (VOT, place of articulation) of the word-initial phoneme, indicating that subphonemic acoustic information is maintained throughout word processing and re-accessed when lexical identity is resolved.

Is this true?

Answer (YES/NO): YES